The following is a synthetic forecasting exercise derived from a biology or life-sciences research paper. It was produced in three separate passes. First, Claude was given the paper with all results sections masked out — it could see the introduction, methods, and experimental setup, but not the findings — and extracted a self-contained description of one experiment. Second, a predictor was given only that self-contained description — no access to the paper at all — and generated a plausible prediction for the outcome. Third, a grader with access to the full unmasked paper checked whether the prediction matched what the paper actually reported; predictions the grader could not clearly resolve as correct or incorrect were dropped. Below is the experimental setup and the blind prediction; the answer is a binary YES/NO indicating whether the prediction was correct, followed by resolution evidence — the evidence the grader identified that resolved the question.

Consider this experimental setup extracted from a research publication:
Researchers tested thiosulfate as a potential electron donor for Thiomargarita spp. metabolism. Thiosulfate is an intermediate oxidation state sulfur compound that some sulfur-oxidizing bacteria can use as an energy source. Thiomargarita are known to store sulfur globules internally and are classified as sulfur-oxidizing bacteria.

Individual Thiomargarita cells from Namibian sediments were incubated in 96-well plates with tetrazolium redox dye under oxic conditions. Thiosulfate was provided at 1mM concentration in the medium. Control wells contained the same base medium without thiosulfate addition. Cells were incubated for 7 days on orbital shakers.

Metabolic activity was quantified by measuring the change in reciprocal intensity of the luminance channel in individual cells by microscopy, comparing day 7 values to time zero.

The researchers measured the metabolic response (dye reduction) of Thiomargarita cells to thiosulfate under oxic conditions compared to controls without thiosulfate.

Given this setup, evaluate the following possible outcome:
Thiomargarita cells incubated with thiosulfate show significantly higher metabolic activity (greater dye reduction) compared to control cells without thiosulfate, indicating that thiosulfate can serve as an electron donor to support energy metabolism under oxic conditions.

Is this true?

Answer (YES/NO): NO